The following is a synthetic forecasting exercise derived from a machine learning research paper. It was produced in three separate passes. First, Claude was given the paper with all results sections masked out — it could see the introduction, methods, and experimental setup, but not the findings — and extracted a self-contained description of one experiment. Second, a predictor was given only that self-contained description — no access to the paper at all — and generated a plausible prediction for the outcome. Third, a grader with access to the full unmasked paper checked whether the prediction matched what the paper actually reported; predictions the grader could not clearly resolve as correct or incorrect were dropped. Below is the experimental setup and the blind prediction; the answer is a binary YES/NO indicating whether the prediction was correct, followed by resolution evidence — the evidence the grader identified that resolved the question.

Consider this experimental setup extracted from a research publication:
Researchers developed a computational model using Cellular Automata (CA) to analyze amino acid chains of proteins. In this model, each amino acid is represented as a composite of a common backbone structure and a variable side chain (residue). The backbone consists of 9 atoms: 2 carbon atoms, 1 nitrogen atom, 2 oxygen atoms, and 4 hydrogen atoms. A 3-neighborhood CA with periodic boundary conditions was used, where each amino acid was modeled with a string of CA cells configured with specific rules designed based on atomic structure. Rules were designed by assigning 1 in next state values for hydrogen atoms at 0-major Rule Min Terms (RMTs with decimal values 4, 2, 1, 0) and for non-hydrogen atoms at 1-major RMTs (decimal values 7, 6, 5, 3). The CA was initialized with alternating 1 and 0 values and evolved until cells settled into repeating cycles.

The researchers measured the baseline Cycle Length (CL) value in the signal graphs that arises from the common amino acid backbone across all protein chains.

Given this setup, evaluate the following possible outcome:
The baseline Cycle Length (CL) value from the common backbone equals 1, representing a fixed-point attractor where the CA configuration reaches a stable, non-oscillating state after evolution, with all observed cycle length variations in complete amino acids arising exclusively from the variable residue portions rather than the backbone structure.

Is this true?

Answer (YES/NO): NO